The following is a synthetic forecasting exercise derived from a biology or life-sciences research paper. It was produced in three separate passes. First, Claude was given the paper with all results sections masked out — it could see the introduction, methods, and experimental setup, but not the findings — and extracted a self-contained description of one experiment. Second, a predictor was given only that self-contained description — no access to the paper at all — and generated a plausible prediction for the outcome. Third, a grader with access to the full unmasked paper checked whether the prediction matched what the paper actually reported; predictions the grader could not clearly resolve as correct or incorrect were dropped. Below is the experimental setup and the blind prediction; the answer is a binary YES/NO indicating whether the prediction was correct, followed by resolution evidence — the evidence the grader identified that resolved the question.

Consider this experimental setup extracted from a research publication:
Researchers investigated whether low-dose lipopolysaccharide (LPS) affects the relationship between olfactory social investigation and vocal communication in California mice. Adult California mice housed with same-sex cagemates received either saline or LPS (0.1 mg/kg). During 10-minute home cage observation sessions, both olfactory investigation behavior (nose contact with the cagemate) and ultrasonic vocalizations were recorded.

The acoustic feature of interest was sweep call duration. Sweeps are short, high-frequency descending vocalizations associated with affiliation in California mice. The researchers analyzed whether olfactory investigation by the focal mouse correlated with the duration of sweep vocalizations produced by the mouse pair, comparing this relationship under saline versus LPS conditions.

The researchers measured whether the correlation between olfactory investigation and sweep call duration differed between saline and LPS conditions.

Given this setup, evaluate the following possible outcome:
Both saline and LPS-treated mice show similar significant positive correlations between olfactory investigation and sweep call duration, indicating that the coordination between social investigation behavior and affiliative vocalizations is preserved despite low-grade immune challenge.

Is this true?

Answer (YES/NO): NO